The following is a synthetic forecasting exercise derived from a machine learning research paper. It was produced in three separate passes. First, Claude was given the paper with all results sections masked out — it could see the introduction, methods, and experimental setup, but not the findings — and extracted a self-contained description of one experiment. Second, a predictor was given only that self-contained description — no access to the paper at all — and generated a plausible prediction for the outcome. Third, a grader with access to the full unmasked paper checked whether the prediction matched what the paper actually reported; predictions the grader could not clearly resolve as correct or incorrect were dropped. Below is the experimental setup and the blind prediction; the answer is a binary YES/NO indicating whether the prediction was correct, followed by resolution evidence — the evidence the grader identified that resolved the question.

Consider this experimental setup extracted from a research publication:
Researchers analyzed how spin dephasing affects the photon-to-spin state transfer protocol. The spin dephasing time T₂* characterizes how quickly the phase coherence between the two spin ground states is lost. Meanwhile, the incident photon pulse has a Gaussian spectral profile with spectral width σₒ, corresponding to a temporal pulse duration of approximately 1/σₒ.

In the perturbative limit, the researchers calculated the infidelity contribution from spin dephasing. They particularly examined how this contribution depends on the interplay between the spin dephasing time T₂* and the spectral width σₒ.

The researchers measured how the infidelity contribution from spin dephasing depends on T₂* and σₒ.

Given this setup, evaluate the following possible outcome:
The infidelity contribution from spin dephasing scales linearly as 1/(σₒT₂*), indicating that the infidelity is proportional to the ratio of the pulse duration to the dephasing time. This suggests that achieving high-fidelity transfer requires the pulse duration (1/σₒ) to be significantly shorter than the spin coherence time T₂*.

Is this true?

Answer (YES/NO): NO